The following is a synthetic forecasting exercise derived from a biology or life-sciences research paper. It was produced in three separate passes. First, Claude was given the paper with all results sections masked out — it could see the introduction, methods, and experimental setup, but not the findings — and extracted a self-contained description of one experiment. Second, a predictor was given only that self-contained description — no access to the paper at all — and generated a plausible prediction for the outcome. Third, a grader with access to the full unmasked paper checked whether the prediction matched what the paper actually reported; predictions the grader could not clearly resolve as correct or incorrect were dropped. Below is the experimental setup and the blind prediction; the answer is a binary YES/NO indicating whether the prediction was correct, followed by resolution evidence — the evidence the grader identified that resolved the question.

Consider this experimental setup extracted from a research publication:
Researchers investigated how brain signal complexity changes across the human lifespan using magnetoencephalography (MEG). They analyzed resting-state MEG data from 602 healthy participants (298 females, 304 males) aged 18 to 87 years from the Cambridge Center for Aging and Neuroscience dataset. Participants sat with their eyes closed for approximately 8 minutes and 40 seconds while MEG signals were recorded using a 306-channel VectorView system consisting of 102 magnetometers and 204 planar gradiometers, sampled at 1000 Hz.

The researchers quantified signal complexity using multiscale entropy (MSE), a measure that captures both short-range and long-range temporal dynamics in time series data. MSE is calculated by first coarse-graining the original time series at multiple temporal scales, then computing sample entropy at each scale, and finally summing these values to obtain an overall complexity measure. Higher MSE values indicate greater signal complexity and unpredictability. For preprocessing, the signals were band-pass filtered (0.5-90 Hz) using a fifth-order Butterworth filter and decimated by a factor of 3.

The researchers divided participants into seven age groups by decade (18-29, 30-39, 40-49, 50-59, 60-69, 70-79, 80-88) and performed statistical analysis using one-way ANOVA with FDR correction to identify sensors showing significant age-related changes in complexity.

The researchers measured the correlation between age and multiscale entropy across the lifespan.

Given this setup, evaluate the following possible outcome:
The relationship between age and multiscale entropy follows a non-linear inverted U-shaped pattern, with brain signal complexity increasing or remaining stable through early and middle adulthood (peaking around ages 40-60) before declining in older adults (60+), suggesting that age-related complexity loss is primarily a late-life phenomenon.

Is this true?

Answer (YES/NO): NO